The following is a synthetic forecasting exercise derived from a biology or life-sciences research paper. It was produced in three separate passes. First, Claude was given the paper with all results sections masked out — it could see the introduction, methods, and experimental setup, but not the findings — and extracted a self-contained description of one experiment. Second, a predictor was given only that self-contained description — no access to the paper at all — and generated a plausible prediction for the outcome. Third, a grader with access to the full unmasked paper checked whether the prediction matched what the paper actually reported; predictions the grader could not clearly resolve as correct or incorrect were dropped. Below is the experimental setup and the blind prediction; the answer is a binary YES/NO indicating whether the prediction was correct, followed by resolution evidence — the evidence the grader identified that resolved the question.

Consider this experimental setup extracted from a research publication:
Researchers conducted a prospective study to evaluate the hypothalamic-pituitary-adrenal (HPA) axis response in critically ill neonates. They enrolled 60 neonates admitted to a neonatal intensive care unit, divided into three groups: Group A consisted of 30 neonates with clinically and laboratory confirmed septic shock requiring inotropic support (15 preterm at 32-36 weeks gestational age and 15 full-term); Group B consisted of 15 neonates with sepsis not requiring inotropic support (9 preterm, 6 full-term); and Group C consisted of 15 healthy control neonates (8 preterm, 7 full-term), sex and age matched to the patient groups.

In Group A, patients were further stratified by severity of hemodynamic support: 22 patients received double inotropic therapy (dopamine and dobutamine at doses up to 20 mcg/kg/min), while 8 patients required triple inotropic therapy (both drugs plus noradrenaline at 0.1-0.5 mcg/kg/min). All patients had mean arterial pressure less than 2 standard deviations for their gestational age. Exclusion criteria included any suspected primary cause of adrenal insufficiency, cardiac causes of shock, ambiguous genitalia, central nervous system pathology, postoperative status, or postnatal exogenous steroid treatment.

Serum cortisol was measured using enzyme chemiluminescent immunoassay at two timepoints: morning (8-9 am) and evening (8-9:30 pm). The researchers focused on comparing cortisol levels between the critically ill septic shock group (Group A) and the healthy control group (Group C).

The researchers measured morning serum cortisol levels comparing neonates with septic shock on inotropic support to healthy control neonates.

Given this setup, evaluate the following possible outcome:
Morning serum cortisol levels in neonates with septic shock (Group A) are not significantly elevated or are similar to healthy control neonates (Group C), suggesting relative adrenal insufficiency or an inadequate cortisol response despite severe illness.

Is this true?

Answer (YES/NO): NO